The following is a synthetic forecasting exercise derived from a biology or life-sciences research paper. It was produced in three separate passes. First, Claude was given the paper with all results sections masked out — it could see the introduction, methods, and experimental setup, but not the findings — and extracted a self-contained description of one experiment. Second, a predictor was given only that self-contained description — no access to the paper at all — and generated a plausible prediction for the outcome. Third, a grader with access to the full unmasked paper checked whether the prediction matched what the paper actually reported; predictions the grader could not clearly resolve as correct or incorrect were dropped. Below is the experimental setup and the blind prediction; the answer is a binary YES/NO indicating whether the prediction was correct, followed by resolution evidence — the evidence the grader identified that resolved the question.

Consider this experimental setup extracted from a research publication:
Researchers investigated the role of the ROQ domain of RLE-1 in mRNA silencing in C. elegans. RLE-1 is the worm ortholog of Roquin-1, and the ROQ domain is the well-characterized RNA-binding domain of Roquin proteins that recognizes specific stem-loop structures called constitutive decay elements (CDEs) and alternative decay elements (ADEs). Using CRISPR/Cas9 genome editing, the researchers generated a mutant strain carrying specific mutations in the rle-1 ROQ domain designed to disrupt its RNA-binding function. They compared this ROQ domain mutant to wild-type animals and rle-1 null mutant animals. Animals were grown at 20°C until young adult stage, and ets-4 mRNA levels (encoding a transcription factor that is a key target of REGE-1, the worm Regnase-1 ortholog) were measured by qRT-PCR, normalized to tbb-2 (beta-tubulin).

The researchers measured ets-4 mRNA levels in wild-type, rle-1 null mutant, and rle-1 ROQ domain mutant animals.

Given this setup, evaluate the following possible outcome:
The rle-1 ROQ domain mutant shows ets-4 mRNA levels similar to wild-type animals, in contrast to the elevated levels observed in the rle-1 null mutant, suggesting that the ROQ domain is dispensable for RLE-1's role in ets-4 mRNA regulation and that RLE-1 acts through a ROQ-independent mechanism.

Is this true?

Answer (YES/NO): NO